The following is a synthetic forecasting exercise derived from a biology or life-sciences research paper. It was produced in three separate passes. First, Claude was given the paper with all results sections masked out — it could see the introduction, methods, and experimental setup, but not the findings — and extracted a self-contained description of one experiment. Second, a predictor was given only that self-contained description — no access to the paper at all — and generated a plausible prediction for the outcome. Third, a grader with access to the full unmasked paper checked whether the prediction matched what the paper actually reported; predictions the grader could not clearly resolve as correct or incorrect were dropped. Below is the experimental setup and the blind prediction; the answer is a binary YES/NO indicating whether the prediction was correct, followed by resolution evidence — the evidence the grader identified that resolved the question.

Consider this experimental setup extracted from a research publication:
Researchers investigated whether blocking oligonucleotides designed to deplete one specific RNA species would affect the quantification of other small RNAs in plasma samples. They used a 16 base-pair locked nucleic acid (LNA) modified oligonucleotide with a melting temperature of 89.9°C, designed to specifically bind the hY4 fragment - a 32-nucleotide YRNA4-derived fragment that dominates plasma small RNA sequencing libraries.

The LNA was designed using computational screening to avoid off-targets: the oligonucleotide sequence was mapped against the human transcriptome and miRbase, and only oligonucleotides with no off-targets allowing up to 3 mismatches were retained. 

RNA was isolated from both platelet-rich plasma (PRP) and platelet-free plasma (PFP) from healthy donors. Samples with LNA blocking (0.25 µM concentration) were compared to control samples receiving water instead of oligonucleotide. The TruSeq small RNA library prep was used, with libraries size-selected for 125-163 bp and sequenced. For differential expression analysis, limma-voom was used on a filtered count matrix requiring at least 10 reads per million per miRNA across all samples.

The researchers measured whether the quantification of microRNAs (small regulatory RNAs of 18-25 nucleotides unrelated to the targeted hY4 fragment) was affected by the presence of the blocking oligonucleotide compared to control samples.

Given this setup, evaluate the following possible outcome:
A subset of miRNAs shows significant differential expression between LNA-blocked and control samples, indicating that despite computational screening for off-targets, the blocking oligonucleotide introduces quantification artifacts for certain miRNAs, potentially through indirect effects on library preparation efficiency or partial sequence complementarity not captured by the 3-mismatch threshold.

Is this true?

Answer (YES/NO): NO